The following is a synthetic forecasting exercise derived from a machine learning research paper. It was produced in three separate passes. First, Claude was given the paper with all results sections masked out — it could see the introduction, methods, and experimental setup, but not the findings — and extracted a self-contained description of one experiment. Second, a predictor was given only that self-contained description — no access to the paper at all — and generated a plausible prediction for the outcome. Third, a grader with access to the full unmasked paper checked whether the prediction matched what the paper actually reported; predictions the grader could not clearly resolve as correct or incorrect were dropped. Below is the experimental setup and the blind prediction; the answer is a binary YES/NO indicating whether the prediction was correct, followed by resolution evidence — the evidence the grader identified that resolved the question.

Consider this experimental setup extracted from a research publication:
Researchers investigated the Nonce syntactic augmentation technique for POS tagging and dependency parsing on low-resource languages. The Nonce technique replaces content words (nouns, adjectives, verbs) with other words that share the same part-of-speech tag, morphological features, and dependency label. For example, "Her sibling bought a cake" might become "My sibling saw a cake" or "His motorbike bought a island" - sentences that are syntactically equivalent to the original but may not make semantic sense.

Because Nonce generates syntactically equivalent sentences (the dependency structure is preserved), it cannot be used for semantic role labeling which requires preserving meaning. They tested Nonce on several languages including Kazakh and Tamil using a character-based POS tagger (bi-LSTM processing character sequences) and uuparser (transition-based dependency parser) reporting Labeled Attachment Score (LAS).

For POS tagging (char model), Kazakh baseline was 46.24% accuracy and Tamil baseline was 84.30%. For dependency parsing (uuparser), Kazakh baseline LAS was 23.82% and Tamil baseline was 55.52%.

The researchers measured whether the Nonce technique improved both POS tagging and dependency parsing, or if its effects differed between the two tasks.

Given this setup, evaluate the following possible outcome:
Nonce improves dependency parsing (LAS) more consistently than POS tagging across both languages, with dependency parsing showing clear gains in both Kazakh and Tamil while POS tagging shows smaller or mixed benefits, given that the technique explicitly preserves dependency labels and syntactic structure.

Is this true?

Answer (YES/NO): NO